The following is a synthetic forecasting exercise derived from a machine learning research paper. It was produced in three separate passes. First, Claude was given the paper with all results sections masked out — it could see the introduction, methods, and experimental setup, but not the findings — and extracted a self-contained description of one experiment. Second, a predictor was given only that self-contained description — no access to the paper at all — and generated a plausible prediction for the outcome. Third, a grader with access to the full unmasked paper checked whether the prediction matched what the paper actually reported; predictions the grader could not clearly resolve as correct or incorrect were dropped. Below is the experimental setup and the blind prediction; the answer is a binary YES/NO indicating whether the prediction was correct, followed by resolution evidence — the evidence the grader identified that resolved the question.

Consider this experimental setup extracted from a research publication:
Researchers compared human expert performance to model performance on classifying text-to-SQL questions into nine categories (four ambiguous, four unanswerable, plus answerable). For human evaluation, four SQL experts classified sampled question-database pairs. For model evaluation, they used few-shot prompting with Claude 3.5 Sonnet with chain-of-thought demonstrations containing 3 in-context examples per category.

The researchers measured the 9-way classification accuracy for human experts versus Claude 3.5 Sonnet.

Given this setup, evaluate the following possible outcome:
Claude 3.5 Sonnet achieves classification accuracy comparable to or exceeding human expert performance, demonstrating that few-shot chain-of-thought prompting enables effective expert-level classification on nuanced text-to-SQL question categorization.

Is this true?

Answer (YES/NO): NO